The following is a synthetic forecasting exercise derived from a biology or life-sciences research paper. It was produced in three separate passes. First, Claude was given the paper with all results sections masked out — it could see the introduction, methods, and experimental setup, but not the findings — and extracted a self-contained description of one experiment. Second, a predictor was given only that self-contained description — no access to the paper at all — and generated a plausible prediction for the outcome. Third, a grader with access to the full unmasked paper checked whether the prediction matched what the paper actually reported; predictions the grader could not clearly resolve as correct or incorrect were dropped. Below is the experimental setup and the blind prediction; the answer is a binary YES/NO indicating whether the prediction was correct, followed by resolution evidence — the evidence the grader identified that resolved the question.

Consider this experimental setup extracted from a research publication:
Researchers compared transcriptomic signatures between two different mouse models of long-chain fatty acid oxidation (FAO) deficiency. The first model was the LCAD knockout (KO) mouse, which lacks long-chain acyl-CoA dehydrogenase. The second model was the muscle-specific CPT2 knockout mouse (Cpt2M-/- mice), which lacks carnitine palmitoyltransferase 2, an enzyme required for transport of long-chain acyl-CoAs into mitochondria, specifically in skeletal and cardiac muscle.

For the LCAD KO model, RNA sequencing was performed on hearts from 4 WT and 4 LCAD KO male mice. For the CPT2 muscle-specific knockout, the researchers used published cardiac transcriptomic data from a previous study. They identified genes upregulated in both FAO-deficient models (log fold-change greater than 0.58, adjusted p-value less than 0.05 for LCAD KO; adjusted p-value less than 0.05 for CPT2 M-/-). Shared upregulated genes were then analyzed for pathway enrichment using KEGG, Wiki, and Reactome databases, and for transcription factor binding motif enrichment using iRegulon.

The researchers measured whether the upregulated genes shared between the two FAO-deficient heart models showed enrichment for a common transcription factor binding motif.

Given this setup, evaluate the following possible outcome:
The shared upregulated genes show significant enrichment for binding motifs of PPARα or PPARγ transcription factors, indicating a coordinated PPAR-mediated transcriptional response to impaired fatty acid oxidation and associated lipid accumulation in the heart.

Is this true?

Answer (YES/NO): NO